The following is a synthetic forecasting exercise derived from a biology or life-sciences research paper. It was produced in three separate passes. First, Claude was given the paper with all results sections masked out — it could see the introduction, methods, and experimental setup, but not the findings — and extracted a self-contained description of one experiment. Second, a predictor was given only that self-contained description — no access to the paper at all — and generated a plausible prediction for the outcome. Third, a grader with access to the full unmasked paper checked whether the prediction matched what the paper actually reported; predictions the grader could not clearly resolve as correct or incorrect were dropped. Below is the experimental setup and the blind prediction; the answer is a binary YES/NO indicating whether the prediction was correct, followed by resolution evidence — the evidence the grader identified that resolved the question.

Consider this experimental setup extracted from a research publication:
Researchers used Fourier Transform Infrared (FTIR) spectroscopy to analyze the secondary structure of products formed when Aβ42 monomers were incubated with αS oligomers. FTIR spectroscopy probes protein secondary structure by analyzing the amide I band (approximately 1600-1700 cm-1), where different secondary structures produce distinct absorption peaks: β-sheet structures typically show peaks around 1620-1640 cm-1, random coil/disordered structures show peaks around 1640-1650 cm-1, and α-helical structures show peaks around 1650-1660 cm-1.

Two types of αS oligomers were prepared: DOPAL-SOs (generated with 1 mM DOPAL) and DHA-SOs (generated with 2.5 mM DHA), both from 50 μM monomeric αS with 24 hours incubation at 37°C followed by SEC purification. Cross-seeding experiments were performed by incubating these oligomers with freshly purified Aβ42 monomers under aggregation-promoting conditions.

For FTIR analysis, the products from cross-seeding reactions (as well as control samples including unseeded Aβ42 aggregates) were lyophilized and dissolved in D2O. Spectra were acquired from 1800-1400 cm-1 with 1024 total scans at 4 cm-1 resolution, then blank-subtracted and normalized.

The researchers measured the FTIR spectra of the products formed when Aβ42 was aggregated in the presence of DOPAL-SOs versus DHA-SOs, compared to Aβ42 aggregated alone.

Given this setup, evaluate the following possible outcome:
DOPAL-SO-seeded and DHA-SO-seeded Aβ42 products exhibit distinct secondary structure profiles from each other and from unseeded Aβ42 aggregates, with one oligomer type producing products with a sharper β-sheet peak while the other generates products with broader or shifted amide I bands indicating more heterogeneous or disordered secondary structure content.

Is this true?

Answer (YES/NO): NO